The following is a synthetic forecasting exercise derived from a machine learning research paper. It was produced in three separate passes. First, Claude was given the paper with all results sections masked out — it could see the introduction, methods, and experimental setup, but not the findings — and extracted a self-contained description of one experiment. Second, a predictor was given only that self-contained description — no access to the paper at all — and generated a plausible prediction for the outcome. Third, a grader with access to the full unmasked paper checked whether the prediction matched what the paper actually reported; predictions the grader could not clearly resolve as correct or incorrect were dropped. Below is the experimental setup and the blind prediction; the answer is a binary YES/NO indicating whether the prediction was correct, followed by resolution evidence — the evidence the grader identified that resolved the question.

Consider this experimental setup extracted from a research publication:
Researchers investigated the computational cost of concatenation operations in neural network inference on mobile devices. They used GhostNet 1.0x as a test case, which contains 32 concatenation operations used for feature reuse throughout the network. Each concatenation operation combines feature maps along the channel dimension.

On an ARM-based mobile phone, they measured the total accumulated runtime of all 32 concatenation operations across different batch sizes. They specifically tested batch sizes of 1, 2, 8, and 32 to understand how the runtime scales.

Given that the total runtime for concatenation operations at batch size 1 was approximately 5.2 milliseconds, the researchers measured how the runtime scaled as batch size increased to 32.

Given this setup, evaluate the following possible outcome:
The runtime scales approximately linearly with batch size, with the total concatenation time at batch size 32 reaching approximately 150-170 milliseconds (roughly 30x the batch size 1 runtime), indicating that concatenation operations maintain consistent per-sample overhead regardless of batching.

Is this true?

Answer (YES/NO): NO